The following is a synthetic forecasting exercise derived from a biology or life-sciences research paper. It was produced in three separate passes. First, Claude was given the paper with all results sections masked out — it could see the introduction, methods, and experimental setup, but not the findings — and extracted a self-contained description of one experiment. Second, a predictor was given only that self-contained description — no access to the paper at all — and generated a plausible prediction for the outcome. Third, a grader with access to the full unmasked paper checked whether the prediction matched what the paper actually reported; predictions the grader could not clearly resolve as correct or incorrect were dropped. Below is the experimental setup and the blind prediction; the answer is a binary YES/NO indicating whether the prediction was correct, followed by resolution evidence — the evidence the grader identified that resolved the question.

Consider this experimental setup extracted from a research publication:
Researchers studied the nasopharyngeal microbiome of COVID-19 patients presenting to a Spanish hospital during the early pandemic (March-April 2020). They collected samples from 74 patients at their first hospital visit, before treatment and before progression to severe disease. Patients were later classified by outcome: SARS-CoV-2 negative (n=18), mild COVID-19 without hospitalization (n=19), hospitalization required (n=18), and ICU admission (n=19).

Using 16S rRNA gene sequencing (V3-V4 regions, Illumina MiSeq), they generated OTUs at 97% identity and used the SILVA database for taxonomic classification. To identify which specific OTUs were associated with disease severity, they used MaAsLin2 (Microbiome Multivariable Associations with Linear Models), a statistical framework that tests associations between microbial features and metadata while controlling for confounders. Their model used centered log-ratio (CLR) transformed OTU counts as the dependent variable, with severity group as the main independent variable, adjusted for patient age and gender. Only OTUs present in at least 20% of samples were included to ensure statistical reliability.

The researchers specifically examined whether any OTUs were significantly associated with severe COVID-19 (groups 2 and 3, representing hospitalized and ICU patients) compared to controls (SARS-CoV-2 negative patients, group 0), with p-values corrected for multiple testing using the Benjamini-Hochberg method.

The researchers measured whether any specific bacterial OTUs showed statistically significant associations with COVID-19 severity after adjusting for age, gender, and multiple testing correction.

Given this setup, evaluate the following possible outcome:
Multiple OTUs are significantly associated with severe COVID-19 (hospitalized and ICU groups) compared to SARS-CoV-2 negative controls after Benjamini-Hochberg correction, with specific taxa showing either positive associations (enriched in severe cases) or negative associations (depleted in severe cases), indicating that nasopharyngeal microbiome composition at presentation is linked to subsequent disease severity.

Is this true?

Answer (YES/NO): YES